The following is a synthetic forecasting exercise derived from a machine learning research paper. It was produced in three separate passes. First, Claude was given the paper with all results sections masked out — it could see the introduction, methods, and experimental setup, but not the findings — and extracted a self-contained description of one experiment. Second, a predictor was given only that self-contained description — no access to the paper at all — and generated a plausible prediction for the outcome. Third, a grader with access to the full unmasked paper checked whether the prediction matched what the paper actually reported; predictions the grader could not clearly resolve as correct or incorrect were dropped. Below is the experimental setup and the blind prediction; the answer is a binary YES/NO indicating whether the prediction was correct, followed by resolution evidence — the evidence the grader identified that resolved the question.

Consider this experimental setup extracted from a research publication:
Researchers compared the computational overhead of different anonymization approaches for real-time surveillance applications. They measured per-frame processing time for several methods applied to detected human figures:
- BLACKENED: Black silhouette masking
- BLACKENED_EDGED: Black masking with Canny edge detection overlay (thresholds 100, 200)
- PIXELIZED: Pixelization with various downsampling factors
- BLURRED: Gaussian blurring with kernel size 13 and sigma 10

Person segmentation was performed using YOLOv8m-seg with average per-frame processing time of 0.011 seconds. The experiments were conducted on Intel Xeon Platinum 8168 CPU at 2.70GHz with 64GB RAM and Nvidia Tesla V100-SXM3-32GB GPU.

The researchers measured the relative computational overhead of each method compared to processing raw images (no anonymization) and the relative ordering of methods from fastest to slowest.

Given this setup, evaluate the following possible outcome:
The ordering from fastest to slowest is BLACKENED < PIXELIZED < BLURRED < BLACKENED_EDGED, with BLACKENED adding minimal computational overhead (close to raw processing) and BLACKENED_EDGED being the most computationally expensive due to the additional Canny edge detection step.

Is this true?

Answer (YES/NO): NO